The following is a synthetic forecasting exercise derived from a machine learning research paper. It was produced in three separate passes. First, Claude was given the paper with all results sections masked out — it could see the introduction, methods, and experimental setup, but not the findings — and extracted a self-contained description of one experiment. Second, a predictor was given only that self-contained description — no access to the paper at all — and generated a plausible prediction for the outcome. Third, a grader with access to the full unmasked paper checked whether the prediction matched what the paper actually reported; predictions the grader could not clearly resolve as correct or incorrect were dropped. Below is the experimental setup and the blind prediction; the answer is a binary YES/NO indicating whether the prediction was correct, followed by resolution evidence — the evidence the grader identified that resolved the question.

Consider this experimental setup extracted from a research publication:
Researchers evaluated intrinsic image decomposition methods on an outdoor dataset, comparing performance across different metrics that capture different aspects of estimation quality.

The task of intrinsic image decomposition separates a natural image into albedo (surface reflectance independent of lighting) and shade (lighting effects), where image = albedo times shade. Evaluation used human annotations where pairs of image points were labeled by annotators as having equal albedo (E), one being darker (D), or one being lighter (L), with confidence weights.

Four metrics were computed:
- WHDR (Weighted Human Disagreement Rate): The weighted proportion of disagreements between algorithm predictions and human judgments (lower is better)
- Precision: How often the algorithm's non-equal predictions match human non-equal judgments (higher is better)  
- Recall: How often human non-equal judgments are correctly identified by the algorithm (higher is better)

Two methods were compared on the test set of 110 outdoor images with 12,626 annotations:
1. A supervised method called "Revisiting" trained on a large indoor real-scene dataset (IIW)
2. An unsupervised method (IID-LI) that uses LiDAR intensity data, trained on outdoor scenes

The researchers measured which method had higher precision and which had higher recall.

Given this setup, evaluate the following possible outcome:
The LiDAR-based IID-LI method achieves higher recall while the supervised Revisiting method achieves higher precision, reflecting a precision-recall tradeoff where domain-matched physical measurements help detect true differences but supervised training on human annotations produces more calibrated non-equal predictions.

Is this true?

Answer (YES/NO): YES